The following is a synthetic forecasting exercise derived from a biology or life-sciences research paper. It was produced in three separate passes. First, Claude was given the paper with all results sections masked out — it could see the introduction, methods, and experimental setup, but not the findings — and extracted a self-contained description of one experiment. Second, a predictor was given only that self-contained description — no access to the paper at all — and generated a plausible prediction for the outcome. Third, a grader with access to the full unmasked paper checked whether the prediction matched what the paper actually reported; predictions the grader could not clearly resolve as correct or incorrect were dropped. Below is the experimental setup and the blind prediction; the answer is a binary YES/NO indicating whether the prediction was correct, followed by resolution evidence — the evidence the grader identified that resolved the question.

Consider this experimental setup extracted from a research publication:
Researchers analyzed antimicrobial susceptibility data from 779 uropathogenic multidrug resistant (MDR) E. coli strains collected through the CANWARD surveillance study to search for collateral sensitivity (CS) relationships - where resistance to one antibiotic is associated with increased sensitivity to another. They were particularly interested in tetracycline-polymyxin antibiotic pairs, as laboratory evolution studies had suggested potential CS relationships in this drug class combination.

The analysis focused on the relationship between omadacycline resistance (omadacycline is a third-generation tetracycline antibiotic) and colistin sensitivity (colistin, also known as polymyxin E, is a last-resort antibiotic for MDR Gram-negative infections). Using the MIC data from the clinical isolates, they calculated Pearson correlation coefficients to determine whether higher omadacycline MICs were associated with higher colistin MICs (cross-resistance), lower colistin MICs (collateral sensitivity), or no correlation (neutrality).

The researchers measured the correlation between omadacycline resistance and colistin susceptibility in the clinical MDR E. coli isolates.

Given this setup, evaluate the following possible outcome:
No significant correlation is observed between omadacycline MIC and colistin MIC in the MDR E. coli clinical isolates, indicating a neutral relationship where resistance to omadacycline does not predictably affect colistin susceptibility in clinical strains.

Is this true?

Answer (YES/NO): NO